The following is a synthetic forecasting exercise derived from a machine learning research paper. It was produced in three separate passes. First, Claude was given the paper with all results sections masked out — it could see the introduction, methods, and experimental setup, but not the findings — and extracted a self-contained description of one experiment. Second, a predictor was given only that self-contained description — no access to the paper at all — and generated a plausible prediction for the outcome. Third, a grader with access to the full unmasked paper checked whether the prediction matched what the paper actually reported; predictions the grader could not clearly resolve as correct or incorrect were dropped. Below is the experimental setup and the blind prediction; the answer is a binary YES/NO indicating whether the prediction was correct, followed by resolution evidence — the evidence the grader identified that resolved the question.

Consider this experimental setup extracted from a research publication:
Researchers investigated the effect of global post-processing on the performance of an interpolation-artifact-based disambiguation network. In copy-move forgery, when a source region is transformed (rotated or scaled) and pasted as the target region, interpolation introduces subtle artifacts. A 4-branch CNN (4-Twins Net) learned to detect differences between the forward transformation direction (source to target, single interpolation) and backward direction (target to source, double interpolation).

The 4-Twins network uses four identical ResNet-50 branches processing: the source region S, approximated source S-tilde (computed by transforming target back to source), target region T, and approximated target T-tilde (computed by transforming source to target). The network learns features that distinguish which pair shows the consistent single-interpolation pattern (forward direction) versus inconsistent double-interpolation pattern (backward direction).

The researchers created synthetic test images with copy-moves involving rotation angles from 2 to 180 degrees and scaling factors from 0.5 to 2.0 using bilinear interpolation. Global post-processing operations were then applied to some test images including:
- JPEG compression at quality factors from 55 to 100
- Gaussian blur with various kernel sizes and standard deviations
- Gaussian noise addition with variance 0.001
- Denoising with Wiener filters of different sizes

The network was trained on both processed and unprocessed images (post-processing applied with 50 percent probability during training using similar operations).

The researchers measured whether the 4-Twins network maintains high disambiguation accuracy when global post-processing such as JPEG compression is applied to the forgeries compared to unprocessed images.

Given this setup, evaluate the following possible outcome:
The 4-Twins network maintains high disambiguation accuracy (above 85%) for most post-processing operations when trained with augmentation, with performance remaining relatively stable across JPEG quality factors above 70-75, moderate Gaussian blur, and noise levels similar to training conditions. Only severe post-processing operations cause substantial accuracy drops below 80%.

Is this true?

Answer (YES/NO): NO